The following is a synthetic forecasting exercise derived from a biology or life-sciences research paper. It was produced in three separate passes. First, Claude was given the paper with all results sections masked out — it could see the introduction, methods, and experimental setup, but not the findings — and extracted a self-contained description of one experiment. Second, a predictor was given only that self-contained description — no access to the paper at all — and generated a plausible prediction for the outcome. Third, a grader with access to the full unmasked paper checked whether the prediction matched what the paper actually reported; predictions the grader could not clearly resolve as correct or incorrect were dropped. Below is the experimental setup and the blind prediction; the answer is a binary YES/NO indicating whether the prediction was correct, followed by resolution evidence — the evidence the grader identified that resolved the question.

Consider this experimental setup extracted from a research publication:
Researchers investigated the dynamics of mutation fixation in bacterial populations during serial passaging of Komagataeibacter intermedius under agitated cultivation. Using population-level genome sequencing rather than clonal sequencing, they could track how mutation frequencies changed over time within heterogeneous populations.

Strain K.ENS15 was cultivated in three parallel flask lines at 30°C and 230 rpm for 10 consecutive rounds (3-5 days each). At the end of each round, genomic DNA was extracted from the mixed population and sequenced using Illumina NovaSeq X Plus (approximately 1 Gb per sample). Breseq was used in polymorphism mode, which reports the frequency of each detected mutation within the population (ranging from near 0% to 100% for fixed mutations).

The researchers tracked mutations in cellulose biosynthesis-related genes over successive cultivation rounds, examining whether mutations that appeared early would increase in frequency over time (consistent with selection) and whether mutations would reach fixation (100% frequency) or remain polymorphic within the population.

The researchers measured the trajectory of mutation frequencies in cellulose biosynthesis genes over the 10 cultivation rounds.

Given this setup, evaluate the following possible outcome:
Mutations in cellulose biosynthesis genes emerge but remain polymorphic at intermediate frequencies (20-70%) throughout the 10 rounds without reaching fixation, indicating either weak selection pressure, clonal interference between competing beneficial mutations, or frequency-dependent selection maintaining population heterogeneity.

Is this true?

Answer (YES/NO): NO